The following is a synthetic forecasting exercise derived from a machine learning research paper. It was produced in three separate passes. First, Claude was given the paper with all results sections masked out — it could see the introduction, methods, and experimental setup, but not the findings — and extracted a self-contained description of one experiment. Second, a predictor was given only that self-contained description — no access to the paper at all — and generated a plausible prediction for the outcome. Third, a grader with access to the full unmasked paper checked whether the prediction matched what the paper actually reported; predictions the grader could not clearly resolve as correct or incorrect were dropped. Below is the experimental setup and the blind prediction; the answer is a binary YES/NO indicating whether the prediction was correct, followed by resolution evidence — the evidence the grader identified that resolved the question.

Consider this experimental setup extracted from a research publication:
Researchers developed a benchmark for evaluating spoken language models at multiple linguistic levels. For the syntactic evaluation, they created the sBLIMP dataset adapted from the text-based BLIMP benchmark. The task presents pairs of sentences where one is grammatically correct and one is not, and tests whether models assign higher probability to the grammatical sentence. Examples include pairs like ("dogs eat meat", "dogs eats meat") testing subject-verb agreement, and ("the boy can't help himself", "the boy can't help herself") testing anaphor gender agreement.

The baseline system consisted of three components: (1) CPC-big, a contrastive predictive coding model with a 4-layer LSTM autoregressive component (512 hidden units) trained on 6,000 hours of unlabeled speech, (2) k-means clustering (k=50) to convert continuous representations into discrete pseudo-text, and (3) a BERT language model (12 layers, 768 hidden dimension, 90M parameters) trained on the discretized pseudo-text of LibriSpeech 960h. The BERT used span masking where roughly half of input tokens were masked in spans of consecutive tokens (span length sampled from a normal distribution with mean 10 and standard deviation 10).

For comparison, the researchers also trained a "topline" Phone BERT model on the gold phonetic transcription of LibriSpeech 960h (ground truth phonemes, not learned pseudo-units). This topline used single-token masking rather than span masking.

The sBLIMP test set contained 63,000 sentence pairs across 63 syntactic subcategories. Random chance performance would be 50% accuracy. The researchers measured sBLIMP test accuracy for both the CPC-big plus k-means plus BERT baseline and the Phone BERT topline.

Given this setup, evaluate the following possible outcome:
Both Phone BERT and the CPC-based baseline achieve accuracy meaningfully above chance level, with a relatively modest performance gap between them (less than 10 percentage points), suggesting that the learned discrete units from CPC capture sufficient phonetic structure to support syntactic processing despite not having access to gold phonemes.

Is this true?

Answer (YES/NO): NO